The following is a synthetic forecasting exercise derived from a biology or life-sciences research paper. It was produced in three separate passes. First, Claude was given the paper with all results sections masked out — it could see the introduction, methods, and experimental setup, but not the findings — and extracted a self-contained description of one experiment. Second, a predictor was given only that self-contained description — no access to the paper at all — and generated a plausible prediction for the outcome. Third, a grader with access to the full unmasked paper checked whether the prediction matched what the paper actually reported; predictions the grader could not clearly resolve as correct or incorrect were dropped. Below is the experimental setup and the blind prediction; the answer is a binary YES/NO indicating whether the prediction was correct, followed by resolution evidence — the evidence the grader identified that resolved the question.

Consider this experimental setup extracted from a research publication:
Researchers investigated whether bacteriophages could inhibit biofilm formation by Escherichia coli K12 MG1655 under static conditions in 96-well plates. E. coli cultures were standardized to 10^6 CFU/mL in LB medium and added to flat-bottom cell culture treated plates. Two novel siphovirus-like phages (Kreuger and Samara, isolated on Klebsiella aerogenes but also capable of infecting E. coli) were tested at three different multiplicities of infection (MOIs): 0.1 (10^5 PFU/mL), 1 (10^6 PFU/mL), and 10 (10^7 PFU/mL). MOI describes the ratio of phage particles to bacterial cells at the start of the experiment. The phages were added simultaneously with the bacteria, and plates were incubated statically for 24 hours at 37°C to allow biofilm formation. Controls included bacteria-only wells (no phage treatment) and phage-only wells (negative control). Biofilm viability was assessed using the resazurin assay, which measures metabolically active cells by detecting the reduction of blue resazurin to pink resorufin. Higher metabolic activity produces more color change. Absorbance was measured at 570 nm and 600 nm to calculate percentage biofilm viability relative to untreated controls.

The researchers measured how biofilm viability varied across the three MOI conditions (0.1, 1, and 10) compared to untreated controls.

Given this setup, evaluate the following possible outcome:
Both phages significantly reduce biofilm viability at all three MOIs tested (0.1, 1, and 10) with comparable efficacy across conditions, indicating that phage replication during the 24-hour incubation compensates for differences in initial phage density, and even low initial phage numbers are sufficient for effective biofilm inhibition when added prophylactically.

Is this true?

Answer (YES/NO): NO